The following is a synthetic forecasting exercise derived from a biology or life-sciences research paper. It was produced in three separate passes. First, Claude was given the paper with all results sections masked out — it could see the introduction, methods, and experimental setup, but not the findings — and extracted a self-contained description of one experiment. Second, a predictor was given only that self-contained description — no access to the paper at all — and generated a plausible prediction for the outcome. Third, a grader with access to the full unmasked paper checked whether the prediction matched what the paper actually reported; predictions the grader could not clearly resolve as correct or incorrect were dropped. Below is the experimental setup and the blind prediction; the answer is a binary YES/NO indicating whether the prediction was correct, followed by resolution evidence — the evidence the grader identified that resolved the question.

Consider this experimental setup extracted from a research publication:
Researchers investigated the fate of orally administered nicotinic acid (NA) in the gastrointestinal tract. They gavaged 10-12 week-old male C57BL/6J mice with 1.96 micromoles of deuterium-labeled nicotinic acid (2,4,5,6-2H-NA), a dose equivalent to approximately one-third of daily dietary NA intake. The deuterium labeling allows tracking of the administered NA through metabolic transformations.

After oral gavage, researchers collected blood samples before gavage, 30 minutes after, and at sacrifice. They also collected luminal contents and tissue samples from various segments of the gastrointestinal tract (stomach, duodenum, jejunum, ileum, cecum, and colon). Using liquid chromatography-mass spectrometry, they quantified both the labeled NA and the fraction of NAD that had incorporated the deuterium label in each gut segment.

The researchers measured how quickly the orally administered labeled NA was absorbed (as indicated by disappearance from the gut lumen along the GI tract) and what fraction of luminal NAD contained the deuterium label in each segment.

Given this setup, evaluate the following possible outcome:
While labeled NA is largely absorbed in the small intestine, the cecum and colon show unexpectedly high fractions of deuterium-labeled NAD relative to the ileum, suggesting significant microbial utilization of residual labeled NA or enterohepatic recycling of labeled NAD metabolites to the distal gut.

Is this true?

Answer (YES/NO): NO